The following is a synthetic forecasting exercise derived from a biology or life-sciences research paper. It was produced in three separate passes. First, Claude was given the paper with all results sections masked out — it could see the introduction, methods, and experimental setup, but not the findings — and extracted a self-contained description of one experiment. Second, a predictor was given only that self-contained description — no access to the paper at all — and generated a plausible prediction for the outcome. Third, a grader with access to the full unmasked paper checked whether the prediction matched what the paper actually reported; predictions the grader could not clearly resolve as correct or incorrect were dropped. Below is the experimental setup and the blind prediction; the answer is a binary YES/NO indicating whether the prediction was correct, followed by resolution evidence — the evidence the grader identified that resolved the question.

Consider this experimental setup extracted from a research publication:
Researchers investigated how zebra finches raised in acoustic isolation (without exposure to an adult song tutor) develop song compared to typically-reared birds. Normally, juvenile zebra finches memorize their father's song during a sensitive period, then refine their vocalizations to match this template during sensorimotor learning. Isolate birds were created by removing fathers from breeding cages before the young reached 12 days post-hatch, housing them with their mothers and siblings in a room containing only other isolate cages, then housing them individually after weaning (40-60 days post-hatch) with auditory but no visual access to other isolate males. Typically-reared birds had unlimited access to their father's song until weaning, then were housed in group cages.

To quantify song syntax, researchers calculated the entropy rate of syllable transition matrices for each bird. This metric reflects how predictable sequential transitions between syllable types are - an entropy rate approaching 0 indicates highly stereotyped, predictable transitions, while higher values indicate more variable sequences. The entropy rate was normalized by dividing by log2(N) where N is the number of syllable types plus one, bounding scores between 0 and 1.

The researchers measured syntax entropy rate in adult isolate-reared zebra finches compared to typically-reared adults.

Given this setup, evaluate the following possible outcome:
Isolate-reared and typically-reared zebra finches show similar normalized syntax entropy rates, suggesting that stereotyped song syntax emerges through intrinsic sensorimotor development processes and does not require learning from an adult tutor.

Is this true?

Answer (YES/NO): NO